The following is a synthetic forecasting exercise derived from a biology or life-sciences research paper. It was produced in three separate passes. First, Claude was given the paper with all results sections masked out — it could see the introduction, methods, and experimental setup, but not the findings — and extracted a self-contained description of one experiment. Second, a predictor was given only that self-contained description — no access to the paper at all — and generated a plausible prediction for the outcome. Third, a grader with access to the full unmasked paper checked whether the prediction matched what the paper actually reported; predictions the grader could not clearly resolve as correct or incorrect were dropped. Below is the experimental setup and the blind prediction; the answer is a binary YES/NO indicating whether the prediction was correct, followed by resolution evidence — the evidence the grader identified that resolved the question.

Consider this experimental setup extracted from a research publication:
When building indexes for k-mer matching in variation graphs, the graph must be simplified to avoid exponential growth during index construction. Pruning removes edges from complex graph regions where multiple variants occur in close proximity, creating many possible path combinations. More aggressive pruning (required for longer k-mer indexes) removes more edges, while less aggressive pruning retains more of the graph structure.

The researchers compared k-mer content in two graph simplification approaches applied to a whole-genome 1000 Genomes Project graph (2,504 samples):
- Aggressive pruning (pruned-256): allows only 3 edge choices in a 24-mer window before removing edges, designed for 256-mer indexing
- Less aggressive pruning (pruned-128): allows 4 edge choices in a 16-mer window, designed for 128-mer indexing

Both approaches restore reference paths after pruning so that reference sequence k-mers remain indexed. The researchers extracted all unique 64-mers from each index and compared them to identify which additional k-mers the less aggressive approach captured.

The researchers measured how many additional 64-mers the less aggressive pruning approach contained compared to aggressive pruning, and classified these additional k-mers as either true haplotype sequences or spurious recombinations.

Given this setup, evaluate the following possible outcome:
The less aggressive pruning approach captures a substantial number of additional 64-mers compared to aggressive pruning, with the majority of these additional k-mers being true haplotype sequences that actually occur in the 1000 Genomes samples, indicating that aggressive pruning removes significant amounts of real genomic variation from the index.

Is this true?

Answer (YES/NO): NO